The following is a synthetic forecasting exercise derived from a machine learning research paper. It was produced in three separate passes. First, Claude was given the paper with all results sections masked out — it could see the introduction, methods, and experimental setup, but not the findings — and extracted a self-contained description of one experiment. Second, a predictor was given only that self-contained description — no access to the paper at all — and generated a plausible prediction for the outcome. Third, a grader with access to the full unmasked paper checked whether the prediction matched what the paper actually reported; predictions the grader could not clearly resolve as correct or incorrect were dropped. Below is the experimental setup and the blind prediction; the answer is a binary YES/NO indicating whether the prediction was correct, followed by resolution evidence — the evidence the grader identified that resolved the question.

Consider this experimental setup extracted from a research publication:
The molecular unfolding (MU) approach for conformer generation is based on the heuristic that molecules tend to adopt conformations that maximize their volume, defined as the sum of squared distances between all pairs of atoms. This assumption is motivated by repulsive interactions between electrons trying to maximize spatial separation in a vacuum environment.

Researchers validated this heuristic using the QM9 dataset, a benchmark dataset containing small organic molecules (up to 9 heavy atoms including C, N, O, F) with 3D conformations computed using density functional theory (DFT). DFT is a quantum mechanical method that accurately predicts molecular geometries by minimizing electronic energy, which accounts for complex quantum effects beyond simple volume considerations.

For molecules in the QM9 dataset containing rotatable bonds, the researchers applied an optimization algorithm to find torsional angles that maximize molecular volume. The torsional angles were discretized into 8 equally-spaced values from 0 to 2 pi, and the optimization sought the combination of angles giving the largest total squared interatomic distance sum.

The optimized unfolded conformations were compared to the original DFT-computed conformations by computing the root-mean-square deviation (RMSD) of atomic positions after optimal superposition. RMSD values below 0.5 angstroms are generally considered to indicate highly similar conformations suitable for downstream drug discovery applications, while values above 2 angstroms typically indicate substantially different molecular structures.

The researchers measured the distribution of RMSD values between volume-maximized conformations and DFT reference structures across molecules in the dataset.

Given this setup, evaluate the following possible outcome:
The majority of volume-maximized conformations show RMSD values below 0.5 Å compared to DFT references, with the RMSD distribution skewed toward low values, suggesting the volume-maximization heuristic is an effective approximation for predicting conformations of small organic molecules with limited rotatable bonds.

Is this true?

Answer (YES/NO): YES